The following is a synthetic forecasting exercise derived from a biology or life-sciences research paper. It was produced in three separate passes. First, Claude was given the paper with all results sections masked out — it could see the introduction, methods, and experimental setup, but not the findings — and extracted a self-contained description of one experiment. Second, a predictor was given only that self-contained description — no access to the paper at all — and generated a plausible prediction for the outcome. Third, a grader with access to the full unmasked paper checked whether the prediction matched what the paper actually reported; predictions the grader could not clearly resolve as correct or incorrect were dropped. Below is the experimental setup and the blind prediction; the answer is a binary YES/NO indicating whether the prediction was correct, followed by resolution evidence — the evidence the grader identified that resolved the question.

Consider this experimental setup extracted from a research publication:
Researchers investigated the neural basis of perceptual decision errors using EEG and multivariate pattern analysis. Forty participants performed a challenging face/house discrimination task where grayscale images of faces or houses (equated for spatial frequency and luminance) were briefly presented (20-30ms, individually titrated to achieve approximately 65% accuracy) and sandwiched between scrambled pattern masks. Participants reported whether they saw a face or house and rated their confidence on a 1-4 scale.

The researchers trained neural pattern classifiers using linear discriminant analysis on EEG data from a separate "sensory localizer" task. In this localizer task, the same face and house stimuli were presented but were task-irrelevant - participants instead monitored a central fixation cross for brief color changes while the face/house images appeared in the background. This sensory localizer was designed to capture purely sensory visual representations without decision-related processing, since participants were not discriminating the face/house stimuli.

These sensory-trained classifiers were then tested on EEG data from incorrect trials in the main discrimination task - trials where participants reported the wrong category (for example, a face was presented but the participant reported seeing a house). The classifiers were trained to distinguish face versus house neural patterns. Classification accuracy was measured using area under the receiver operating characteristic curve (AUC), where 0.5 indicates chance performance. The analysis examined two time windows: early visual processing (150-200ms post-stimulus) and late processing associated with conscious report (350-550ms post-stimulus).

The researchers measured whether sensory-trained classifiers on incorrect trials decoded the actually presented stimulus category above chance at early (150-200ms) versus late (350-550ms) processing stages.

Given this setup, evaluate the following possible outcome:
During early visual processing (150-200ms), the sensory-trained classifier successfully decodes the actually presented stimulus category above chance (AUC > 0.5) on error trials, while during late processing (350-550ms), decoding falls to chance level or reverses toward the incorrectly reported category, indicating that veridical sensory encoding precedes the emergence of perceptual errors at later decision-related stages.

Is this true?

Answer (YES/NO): NO